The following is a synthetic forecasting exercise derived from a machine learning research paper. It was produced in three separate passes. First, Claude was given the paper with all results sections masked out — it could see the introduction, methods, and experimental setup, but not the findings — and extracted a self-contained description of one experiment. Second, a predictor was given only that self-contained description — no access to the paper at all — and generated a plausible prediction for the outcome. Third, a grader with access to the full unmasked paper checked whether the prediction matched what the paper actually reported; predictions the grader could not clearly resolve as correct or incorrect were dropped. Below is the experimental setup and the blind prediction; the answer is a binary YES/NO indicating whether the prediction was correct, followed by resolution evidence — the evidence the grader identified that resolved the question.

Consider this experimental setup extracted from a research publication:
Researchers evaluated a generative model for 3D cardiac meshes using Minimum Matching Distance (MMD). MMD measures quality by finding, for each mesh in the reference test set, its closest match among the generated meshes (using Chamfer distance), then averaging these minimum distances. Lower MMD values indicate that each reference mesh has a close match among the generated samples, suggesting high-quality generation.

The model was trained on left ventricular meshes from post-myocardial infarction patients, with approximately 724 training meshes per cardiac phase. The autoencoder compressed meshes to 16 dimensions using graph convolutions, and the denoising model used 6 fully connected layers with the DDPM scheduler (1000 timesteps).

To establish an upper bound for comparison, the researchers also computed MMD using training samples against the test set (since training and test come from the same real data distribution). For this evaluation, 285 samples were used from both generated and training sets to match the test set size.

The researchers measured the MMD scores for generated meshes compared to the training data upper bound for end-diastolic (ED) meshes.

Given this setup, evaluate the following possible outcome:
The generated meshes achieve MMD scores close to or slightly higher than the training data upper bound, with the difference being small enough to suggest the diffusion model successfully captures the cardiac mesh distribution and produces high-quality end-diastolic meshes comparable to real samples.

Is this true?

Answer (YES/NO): YES